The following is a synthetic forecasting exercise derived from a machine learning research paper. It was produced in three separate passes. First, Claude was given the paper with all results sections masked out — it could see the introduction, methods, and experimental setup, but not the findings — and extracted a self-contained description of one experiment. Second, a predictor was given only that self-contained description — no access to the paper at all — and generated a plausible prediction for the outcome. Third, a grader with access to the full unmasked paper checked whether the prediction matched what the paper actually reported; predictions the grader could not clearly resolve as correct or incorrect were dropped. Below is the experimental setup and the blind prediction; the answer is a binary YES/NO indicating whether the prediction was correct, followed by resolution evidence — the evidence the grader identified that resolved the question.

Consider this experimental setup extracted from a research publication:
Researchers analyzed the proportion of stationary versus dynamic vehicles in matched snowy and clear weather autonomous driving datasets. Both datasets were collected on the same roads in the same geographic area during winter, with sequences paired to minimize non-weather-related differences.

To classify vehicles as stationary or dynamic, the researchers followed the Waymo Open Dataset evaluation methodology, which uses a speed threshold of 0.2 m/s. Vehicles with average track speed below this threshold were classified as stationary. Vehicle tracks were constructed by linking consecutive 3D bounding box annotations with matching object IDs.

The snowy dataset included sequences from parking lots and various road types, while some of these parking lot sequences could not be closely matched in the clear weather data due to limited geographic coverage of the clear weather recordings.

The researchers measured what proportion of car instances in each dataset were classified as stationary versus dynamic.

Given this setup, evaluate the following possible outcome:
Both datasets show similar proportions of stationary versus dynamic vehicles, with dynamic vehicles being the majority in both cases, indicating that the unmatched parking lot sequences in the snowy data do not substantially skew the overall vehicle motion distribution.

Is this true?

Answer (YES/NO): NO